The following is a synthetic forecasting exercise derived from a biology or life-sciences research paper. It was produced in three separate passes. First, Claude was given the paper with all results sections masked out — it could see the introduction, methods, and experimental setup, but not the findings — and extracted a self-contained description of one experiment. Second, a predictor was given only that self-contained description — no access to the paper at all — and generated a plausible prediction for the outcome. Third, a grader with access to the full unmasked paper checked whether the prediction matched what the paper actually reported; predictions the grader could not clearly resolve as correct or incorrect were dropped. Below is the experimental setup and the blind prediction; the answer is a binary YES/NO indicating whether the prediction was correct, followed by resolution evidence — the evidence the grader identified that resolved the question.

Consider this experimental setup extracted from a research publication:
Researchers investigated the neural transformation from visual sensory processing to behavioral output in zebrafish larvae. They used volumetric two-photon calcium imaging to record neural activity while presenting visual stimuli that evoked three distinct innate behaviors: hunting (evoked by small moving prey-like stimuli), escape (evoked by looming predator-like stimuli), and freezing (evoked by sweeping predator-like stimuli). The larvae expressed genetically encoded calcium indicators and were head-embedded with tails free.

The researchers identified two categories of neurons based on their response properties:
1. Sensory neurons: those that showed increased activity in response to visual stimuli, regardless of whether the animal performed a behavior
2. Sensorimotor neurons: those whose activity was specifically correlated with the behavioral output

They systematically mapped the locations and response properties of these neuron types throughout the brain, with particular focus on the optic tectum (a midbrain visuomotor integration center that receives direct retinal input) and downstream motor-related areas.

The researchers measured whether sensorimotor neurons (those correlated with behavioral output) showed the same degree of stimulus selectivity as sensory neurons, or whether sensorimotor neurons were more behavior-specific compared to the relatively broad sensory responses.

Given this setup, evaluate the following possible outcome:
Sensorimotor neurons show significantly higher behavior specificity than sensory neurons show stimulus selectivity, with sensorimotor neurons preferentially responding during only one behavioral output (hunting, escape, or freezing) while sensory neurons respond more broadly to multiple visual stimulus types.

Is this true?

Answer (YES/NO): YES